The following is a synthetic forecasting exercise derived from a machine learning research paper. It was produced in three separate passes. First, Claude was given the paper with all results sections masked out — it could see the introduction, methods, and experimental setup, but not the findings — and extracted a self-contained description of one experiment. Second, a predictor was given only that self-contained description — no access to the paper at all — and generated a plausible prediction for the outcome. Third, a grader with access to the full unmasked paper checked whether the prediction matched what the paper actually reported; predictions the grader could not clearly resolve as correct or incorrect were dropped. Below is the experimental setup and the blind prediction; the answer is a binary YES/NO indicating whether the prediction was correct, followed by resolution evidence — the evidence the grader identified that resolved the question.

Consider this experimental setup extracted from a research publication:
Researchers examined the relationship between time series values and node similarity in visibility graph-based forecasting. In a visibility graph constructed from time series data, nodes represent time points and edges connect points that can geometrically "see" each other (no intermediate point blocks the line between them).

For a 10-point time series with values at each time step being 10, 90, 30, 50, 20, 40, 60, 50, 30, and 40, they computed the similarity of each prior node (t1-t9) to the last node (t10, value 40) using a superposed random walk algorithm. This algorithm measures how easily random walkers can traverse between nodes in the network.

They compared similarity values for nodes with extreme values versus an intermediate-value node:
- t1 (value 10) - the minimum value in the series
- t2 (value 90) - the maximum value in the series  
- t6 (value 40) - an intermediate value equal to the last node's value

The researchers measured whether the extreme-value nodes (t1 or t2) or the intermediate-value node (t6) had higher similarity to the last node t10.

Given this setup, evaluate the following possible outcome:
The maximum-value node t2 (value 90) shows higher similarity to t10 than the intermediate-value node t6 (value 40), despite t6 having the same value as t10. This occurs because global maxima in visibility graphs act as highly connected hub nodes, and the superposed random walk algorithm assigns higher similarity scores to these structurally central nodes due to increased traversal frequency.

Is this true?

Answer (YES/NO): YES